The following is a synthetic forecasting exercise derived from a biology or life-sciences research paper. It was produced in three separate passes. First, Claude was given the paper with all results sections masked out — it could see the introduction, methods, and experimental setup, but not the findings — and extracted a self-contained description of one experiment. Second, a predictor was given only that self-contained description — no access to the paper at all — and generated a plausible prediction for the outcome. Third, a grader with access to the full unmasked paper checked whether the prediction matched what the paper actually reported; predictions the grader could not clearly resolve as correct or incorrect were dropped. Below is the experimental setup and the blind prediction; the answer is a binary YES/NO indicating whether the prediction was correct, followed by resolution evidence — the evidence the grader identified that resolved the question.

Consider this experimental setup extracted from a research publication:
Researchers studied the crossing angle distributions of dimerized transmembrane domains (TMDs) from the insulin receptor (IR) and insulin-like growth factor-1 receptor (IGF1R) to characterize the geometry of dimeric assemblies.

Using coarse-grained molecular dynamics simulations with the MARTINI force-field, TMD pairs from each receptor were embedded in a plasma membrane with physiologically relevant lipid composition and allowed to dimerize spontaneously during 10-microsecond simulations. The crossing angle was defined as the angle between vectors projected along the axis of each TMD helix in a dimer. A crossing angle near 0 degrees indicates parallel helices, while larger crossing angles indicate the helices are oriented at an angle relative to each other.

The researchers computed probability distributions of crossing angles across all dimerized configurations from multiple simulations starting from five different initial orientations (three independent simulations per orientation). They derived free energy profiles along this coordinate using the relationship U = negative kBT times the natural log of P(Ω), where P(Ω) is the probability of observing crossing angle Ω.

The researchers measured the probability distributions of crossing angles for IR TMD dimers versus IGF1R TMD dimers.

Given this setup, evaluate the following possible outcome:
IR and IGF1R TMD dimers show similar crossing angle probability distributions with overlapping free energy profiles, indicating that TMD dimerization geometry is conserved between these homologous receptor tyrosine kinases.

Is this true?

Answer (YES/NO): NO